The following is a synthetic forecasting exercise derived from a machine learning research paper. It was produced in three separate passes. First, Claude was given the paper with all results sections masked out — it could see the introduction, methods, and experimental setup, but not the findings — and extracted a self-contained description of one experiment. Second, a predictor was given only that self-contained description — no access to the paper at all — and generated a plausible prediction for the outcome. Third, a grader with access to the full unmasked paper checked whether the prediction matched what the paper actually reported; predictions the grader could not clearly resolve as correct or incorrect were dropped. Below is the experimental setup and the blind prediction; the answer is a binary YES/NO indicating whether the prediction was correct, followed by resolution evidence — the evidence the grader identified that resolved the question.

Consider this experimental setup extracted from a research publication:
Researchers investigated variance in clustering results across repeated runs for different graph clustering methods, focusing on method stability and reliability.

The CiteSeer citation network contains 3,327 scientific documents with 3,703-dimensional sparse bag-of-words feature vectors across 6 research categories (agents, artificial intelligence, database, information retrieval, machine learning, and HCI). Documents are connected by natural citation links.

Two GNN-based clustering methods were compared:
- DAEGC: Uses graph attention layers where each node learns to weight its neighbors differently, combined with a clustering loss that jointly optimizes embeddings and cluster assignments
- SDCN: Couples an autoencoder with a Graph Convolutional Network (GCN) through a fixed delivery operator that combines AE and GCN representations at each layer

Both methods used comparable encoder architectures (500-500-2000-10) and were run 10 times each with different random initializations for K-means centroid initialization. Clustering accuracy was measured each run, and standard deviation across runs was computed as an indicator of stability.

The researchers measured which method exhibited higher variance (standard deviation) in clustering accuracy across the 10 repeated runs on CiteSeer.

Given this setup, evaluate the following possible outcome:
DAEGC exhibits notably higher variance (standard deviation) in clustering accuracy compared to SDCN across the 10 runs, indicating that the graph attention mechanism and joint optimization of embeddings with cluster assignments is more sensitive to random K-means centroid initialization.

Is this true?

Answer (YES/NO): YES